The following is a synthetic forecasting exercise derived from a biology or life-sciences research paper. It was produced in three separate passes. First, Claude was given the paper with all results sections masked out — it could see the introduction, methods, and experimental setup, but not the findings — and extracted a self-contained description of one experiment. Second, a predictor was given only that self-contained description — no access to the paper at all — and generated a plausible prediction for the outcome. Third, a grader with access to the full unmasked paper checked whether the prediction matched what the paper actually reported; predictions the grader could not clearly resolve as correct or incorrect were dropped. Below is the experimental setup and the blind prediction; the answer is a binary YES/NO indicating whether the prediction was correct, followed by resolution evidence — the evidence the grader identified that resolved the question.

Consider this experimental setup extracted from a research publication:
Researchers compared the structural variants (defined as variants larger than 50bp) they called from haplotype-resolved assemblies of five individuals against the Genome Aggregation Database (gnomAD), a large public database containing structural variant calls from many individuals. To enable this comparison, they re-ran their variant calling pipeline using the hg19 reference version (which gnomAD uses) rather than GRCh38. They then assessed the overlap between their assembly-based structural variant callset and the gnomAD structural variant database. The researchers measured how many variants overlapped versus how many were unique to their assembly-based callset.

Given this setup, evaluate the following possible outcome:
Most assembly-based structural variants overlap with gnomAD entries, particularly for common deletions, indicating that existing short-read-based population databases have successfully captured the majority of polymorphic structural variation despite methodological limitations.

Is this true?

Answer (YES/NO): NO